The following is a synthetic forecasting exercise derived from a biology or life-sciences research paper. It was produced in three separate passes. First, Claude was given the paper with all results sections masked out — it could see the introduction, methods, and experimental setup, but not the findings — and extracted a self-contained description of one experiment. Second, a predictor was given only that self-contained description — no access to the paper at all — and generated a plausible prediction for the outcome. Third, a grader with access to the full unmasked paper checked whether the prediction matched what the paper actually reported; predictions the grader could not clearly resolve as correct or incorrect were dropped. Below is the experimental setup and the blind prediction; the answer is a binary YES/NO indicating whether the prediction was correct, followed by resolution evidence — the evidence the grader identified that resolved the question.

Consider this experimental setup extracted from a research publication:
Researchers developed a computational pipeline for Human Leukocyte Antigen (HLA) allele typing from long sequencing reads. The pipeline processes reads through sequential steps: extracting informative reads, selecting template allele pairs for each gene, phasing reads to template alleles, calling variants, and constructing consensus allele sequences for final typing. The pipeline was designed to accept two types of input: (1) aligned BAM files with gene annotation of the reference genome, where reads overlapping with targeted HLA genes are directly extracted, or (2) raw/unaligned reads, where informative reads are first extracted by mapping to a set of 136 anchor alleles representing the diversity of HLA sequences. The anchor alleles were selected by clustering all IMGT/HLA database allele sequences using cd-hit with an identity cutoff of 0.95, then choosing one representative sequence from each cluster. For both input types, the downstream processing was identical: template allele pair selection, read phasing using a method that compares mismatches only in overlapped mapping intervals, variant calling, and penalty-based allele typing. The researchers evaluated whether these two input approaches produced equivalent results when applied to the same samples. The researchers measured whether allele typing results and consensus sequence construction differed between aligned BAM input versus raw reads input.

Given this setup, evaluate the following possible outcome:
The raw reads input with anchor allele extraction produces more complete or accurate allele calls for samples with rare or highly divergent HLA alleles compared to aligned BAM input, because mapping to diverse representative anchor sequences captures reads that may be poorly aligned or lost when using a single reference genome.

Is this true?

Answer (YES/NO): NO